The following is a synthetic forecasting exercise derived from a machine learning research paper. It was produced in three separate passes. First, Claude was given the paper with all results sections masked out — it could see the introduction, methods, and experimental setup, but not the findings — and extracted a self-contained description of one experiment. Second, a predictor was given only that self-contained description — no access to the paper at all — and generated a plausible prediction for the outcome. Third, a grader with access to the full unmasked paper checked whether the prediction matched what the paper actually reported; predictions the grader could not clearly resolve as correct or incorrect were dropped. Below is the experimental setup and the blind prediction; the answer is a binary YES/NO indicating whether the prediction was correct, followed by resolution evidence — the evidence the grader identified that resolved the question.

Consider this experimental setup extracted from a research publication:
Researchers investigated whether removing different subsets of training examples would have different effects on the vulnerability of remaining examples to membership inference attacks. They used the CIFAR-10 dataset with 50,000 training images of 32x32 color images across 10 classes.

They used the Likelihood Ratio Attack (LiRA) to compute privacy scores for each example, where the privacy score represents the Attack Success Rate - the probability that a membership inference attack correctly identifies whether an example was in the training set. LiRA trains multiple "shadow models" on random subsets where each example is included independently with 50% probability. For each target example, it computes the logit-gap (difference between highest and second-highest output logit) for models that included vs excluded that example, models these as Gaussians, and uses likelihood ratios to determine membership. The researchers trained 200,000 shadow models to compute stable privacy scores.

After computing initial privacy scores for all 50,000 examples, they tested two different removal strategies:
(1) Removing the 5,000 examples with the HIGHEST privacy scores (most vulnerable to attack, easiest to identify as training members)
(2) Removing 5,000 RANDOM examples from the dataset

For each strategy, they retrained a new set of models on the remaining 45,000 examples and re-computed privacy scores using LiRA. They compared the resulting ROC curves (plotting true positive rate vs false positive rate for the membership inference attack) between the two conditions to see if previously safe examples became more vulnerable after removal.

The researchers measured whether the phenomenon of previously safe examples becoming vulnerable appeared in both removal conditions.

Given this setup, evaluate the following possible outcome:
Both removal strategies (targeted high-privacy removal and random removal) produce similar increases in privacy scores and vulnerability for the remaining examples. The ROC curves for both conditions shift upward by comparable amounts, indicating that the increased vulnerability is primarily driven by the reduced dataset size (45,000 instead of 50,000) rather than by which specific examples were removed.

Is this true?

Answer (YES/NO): NO